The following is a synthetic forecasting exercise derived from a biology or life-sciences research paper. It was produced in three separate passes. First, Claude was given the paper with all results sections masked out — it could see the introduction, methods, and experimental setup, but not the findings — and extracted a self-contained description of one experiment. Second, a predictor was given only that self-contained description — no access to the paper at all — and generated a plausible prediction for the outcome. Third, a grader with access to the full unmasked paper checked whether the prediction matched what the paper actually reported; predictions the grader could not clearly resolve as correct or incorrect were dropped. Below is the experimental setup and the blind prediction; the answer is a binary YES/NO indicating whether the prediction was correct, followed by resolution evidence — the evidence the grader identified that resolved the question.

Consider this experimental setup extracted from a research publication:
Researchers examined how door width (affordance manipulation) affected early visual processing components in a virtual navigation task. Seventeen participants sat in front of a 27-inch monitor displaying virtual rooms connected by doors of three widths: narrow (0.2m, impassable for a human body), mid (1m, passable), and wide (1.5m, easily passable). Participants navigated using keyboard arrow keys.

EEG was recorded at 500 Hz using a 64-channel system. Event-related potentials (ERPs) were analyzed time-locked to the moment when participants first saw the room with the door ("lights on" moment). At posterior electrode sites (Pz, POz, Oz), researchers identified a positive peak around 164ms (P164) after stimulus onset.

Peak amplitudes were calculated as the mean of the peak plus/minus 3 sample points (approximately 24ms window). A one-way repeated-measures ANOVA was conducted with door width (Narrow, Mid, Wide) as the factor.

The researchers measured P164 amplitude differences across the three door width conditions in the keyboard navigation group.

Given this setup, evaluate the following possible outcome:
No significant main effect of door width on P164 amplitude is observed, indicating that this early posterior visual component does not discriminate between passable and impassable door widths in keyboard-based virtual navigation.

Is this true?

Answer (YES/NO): NO